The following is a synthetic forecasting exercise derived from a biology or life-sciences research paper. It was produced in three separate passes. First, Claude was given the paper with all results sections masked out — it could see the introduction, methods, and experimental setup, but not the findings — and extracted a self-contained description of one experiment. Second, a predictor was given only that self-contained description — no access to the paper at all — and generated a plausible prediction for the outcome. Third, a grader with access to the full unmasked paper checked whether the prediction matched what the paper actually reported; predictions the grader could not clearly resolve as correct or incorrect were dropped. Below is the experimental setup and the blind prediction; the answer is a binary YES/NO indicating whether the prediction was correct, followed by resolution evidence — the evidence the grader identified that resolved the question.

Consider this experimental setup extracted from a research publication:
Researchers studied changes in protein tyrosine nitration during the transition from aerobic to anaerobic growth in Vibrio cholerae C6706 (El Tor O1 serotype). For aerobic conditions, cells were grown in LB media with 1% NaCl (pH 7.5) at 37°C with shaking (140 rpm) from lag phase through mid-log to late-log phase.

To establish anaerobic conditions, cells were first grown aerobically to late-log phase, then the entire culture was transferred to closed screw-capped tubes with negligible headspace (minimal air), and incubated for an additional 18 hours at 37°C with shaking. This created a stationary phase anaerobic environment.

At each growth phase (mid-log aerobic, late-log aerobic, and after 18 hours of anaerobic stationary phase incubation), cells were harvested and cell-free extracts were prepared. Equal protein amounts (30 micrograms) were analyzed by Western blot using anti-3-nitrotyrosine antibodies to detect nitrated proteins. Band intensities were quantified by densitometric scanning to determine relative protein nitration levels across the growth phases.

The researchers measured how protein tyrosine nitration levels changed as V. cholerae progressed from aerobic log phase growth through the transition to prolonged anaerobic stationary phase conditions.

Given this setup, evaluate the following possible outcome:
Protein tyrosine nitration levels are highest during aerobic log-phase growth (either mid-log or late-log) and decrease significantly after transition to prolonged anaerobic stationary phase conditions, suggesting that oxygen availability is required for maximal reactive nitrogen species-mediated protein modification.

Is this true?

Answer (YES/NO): YES